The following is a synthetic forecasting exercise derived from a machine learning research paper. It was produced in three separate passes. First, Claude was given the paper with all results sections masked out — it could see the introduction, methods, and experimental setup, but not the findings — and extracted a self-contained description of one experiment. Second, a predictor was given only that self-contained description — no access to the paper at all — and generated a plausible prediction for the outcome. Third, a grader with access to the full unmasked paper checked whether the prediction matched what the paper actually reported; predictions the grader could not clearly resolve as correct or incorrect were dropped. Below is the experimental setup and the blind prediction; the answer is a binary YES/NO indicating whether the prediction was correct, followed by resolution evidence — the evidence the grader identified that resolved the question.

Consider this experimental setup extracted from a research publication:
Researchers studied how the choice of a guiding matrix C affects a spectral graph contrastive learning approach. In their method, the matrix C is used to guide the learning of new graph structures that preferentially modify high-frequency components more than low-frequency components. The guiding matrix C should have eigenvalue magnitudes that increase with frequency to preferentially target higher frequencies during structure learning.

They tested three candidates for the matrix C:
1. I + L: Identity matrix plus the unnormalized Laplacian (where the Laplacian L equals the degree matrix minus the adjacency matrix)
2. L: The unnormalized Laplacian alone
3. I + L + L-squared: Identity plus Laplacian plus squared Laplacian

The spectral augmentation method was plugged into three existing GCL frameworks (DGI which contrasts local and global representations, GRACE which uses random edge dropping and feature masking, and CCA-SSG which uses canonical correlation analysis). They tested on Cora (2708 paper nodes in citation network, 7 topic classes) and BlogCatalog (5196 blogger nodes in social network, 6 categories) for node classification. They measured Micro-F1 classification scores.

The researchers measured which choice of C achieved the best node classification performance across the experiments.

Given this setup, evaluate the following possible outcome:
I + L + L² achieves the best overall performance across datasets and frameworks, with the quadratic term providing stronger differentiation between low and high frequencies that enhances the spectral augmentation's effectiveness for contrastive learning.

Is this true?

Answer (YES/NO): NO